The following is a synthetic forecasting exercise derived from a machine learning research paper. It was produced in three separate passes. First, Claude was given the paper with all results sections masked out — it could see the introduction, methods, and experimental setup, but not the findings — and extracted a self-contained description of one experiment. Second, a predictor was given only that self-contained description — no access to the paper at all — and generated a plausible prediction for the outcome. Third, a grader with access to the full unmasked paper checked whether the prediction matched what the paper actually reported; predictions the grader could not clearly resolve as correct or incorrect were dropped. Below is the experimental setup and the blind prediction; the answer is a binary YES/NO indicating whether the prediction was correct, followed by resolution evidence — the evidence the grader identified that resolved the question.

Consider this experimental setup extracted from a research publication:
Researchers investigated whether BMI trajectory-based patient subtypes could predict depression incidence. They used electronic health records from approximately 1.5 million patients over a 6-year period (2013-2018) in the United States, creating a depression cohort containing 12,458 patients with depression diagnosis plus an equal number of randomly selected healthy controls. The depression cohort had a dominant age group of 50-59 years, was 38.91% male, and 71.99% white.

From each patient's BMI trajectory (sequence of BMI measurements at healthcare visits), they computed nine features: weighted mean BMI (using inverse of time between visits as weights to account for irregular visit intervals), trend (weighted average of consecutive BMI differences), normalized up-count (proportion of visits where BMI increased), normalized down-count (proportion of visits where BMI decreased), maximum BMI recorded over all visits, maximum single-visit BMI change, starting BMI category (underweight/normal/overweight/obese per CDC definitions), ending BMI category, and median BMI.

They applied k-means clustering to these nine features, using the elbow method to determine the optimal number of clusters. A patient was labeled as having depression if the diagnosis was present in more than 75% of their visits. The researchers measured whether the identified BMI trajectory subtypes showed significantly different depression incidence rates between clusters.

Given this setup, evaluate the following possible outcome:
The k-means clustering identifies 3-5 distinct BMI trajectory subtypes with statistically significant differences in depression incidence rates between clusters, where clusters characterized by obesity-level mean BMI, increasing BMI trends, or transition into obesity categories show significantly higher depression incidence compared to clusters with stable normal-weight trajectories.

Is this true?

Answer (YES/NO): NO